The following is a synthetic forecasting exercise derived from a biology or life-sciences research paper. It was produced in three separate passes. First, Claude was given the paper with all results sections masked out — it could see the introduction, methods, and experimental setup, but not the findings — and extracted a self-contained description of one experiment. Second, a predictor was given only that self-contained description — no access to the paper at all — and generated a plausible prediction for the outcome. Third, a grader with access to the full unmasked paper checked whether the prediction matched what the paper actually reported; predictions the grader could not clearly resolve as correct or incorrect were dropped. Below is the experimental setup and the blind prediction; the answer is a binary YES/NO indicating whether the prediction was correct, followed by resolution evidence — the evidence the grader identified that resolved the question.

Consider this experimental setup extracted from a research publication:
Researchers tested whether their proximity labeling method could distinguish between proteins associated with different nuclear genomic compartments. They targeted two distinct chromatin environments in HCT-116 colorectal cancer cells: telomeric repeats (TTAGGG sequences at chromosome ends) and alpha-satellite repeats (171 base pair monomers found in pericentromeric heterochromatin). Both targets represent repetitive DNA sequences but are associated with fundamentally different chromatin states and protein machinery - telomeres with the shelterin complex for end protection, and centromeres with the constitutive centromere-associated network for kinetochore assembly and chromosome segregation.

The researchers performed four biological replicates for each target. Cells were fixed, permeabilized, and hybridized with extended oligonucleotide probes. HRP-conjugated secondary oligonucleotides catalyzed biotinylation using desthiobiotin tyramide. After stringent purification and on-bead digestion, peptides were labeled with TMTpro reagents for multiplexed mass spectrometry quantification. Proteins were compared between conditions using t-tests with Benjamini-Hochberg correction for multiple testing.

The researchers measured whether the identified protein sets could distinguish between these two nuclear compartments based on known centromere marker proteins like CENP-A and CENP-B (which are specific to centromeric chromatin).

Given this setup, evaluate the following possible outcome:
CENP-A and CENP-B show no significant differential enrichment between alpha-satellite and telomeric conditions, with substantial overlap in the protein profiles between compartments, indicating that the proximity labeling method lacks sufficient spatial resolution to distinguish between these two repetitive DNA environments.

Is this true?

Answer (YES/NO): NO